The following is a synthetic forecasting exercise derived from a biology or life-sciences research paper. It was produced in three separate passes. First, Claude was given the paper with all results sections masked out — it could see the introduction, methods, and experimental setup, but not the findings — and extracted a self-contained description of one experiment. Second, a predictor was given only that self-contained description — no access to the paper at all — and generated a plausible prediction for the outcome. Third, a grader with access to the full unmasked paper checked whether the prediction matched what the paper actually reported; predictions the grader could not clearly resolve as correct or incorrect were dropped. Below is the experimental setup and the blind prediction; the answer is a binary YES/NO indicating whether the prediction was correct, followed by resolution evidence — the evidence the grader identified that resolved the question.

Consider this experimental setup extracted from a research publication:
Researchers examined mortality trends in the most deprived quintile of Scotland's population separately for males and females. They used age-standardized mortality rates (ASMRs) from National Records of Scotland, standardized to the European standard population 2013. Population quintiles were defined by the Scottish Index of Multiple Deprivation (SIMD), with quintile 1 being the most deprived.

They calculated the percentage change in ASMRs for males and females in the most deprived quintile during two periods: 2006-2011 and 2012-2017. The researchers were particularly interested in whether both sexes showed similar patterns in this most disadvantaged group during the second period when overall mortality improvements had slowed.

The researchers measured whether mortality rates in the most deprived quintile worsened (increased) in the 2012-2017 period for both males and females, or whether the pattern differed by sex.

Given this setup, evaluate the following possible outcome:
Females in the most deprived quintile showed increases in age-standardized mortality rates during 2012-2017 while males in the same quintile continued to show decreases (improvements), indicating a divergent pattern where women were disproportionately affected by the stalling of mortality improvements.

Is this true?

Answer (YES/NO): NO